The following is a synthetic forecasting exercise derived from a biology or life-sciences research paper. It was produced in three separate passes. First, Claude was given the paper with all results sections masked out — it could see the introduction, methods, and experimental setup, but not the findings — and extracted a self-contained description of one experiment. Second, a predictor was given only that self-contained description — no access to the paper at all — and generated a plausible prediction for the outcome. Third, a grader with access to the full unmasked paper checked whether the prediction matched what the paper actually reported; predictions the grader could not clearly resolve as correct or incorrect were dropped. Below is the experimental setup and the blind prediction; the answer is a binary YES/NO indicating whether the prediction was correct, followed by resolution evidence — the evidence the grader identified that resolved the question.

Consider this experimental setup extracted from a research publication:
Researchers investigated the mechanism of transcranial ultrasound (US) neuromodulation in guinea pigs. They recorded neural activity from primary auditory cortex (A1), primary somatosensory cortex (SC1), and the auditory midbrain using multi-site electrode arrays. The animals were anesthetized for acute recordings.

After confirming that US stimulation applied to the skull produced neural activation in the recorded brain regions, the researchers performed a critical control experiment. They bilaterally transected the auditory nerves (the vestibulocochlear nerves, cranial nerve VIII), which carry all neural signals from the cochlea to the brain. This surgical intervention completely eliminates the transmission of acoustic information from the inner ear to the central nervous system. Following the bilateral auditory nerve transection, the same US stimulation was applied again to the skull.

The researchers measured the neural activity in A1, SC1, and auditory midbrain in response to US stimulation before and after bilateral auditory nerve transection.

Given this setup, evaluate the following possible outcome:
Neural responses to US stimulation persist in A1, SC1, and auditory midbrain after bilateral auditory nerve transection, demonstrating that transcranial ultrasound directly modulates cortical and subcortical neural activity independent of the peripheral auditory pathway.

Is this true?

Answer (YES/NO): NO